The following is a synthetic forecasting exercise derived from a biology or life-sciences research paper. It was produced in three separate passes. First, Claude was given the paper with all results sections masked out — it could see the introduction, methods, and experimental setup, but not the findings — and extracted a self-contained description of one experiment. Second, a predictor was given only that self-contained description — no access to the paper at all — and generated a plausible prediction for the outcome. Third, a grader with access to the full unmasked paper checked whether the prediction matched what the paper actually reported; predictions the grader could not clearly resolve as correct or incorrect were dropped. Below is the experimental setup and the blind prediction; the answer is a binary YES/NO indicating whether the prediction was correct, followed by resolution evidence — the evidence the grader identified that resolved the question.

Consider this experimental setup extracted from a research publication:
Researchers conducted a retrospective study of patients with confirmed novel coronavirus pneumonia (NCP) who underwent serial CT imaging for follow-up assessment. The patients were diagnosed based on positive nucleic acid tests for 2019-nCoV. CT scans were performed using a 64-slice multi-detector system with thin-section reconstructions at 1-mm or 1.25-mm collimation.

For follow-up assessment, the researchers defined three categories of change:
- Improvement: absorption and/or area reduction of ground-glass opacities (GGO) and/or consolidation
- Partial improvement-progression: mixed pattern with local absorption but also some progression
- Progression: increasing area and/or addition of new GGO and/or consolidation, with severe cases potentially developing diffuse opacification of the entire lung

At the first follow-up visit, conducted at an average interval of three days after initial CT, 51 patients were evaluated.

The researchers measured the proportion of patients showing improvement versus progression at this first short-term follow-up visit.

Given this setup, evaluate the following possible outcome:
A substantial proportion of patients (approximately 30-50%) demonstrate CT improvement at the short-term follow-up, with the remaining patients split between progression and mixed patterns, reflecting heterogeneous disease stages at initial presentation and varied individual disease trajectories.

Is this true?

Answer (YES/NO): NO